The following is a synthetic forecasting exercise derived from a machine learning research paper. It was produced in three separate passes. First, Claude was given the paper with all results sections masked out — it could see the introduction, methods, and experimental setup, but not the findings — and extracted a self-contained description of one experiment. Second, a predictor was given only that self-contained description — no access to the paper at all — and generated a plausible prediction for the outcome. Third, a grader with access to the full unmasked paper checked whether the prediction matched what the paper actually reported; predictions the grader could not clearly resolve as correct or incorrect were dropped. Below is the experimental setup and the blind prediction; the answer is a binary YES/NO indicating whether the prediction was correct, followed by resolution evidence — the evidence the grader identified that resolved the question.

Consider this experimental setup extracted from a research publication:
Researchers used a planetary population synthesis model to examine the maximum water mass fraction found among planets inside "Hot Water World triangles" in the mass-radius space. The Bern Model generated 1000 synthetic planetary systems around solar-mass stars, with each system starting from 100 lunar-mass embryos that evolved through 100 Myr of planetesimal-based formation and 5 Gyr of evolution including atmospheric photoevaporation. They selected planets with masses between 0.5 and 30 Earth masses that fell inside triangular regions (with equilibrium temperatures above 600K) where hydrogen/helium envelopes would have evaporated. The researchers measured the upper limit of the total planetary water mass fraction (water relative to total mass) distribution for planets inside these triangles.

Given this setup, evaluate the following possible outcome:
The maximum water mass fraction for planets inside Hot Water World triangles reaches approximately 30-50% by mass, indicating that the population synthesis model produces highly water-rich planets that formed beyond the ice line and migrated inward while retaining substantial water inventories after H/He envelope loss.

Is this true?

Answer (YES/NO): YES